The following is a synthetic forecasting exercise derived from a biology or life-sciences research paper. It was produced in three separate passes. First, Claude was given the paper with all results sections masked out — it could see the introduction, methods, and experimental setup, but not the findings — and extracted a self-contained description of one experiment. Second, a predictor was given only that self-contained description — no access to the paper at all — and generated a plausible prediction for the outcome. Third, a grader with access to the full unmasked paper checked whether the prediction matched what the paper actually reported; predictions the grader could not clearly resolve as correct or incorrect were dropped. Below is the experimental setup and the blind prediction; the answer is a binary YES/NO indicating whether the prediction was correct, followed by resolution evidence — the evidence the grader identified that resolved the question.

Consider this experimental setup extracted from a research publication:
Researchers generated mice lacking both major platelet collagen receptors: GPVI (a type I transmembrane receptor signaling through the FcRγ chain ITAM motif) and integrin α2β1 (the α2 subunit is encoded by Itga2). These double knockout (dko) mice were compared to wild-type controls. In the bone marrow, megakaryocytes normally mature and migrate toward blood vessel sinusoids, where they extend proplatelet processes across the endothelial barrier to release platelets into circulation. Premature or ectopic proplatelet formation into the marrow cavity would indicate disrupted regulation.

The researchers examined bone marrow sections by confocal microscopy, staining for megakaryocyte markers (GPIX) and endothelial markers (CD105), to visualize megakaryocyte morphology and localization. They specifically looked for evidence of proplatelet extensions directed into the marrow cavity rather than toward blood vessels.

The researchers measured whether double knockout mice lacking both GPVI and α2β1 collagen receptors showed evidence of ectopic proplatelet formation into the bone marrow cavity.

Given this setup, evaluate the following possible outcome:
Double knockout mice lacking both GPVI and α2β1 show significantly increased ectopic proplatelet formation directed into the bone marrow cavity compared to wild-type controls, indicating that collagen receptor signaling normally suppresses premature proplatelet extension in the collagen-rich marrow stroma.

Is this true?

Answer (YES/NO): NO